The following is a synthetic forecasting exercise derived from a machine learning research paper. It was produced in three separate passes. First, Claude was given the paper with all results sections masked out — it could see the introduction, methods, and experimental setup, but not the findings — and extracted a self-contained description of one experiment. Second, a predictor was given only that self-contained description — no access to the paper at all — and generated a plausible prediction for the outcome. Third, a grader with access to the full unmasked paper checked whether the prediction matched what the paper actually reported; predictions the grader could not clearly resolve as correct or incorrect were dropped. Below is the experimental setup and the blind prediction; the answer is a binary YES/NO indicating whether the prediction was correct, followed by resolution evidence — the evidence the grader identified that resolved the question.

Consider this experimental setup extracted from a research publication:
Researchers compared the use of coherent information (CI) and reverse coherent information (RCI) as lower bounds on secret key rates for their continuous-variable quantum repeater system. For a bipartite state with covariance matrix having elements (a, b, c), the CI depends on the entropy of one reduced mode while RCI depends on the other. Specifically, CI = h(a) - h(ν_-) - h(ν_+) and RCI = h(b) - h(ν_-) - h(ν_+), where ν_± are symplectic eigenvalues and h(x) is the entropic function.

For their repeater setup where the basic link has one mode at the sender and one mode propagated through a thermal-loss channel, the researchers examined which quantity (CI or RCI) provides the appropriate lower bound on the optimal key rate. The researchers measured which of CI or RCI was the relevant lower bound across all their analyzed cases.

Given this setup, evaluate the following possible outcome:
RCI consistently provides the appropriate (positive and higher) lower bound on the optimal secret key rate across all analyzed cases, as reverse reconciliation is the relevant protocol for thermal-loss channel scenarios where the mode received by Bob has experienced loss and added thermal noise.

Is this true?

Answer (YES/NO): YES